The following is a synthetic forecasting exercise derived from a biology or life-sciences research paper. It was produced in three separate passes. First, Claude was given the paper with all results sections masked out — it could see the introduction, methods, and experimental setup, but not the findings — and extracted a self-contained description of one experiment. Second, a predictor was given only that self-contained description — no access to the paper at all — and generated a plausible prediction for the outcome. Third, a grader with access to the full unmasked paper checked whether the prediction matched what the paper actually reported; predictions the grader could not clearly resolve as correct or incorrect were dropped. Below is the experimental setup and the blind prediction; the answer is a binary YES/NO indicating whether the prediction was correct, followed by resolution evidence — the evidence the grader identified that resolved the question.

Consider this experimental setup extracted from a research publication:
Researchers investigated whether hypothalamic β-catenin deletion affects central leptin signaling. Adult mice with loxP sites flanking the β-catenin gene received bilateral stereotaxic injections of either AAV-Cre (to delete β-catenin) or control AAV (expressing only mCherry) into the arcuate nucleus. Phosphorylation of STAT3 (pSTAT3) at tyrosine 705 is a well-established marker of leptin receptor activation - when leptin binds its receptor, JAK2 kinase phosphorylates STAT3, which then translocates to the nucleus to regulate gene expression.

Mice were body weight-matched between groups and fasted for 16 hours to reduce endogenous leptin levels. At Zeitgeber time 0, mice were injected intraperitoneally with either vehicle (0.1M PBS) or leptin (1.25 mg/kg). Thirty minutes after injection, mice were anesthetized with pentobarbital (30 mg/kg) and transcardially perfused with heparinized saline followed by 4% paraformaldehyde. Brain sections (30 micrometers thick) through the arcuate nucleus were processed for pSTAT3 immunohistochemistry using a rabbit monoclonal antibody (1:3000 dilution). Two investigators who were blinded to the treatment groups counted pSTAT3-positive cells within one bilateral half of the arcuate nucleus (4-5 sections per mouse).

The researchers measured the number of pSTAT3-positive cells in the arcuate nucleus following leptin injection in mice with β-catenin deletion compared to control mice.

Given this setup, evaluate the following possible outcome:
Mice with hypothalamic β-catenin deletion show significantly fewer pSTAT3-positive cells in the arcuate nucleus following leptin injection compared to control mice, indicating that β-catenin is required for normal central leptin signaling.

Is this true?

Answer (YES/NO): YES